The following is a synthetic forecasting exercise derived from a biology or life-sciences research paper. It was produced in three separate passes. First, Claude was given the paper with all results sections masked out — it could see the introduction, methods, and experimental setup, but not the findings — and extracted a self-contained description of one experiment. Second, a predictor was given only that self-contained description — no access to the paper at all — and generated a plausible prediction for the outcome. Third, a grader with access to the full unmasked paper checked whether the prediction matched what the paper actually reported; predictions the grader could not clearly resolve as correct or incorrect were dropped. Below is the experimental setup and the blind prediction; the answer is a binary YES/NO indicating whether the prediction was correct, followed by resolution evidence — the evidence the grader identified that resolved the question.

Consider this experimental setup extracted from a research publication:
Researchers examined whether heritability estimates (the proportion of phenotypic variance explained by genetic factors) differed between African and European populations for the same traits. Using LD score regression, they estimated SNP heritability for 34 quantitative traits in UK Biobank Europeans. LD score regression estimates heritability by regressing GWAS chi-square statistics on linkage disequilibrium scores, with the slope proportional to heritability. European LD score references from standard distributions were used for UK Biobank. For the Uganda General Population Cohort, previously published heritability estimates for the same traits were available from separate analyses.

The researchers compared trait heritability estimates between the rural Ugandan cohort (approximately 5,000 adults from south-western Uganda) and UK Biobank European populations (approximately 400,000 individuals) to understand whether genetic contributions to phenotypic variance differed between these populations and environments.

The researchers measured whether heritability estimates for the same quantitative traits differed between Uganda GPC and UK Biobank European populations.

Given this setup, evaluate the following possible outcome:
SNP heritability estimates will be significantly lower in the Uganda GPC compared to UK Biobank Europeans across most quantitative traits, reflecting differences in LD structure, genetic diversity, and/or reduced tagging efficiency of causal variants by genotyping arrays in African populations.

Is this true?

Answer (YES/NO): NO